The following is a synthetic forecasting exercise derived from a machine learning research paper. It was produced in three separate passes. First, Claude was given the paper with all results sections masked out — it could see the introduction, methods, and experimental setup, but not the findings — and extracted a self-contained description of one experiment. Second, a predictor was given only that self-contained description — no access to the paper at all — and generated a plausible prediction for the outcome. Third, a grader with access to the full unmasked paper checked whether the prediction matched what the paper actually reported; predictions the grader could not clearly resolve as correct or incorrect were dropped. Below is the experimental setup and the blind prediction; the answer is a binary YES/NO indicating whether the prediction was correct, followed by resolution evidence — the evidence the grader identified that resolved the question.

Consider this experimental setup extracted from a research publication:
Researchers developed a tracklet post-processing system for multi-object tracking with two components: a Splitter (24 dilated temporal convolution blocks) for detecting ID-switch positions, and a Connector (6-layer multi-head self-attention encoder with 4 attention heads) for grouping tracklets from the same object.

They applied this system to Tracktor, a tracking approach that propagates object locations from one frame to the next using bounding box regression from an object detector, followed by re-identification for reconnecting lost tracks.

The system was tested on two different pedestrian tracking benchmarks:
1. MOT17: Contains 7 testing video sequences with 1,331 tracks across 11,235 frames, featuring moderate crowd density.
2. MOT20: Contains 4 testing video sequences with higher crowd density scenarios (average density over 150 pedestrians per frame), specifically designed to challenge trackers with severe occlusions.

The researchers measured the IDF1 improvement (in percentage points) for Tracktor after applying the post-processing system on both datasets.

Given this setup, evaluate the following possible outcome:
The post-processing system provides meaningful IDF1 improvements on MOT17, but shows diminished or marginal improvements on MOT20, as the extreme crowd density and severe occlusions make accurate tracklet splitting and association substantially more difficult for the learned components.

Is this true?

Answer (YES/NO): YES